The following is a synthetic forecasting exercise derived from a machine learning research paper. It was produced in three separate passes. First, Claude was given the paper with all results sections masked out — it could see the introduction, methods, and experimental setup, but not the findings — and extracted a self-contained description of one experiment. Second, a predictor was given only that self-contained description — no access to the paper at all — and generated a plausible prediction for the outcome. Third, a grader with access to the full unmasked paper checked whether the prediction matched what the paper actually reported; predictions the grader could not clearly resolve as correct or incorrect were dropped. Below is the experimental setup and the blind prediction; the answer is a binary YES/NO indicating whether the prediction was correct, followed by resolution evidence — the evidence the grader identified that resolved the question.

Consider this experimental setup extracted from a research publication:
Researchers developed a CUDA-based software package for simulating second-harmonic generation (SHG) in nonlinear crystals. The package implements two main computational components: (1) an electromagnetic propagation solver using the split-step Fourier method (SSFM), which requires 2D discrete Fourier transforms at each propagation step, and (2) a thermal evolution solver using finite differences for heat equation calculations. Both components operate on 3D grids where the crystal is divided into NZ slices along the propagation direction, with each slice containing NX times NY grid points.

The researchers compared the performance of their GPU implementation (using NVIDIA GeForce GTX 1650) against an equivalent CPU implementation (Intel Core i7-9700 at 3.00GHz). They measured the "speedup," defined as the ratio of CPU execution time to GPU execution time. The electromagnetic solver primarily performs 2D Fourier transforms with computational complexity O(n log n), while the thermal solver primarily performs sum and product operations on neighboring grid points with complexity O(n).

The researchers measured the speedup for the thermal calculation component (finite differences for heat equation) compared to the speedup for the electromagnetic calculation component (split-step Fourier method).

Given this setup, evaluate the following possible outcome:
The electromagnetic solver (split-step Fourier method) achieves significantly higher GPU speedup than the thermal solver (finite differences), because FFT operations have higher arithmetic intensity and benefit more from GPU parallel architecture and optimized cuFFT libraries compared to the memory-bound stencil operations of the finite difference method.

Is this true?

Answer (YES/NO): YES